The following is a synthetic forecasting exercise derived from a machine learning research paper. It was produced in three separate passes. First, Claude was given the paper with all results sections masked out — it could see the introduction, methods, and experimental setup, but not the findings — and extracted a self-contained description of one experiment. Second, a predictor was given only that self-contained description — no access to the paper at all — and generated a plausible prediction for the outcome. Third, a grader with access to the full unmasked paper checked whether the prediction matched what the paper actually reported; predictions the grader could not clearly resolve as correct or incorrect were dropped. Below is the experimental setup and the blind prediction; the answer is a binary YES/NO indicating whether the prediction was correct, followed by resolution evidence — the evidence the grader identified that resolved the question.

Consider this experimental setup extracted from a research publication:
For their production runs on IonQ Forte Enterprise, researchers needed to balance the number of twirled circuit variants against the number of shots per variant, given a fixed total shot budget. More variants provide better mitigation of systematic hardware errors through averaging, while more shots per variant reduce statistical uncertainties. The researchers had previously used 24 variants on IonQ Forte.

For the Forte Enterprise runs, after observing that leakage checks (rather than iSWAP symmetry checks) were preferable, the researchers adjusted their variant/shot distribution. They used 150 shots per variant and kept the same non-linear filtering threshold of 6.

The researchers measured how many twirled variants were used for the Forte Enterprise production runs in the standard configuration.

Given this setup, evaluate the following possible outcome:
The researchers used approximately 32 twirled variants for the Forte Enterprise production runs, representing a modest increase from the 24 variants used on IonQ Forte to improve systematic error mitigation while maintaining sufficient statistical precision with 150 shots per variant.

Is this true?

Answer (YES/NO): NO